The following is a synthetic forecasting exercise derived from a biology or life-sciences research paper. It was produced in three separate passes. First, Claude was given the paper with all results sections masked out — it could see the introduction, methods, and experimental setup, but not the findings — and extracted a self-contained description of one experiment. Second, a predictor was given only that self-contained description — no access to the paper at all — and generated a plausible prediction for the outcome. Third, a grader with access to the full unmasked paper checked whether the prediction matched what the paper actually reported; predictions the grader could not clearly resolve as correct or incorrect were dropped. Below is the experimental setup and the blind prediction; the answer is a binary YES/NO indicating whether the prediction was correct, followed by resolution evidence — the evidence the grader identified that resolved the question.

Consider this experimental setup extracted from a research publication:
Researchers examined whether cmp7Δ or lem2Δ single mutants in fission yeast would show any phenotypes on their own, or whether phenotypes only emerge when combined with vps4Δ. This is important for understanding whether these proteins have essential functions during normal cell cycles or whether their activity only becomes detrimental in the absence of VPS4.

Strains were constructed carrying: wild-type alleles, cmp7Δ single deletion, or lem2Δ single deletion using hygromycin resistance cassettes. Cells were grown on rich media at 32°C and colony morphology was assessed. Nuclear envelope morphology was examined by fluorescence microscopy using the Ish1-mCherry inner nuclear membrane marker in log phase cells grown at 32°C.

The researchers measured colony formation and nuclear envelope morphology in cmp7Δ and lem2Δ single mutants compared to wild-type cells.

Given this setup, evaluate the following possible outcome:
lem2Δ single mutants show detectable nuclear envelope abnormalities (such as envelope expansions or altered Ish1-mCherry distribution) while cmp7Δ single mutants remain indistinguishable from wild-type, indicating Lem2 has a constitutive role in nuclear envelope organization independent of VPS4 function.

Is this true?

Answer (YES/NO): YES